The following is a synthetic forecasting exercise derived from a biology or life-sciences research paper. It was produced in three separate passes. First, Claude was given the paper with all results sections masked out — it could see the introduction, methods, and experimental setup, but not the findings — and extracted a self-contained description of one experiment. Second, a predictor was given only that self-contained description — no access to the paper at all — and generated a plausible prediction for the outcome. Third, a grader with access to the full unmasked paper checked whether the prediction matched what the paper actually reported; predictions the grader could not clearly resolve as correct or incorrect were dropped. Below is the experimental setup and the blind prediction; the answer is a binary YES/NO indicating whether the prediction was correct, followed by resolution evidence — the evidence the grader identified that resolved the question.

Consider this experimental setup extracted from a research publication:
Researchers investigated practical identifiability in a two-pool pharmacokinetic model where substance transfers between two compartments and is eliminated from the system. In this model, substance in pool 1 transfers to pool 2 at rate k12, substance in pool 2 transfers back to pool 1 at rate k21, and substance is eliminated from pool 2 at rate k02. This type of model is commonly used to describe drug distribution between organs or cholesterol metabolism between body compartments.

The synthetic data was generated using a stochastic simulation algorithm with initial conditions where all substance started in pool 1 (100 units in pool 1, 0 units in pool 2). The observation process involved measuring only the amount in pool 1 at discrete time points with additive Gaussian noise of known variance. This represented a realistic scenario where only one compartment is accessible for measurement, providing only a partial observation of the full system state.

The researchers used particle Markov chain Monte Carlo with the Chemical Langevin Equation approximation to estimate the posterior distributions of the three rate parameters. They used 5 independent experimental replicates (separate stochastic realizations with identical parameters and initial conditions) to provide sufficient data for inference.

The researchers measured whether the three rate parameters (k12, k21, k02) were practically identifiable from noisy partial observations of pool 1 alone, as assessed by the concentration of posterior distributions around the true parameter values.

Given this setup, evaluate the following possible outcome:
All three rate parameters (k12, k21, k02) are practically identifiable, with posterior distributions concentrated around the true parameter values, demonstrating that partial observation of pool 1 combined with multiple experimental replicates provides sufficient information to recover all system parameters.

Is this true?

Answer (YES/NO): NO